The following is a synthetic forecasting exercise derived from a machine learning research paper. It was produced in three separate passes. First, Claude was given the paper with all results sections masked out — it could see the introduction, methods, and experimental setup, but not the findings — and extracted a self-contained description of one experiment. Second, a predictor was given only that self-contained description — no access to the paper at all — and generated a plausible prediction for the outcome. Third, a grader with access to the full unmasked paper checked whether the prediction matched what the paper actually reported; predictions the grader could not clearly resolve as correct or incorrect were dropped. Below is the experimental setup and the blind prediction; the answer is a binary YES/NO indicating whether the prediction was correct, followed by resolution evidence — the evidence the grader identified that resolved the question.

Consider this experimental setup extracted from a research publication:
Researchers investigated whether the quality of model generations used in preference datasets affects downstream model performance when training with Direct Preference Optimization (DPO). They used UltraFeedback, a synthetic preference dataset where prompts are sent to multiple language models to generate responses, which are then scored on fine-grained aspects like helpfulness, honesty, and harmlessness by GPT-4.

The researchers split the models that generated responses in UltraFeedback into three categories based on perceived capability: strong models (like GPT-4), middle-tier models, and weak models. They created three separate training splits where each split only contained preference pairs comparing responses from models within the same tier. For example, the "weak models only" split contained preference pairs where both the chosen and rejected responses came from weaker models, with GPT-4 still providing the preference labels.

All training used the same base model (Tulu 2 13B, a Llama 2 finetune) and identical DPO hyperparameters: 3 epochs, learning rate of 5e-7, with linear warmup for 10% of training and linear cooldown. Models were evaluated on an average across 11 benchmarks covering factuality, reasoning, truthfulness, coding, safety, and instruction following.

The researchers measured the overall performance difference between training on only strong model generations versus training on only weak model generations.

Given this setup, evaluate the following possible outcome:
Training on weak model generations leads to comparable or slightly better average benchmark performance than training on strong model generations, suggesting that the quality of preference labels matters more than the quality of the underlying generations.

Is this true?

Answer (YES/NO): YES